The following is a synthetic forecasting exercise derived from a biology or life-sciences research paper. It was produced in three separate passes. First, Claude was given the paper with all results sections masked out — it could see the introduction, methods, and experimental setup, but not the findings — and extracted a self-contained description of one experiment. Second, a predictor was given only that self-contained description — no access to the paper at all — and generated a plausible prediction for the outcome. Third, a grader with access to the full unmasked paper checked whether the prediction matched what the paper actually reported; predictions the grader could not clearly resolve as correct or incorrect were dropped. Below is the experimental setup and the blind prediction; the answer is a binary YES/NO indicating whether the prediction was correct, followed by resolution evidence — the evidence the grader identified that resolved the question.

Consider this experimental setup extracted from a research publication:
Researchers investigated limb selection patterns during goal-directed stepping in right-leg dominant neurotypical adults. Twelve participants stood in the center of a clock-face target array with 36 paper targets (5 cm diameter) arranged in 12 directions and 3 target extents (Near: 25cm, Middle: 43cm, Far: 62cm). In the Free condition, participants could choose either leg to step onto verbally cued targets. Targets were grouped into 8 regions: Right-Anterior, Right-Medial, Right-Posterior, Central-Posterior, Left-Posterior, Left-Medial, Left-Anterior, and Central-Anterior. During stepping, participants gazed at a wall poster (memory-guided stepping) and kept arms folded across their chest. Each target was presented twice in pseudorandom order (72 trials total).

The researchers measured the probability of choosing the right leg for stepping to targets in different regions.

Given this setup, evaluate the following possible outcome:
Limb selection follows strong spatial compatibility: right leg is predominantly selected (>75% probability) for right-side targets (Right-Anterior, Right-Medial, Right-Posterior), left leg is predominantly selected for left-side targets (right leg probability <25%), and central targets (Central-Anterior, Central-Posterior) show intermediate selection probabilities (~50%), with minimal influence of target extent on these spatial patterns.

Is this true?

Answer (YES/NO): NO